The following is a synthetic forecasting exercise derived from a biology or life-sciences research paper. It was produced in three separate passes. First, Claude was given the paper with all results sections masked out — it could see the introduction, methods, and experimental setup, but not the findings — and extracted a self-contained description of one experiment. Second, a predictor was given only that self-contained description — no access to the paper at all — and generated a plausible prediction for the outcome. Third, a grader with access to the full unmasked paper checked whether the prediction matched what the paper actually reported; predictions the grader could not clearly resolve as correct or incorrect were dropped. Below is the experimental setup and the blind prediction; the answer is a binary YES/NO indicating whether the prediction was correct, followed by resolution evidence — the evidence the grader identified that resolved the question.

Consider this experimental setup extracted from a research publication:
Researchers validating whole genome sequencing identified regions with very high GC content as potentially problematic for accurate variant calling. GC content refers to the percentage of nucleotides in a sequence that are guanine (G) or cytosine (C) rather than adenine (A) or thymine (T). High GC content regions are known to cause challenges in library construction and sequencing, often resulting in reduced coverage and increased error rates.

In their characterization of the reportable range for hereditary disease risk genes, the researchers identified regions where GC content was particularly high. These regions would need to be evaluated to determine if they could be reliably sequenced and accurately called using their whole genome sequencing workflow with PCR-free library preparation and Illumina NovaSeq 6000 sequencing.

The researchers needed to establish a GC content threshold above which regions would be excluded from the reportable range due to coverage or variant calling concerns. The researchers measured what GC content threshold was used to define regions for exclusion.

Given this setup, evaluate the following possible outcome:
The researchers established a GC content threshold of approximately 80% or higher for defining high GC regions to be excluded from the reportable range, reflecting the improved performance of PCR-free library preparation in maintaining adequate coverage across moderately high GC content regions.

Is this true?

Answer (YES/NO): NO